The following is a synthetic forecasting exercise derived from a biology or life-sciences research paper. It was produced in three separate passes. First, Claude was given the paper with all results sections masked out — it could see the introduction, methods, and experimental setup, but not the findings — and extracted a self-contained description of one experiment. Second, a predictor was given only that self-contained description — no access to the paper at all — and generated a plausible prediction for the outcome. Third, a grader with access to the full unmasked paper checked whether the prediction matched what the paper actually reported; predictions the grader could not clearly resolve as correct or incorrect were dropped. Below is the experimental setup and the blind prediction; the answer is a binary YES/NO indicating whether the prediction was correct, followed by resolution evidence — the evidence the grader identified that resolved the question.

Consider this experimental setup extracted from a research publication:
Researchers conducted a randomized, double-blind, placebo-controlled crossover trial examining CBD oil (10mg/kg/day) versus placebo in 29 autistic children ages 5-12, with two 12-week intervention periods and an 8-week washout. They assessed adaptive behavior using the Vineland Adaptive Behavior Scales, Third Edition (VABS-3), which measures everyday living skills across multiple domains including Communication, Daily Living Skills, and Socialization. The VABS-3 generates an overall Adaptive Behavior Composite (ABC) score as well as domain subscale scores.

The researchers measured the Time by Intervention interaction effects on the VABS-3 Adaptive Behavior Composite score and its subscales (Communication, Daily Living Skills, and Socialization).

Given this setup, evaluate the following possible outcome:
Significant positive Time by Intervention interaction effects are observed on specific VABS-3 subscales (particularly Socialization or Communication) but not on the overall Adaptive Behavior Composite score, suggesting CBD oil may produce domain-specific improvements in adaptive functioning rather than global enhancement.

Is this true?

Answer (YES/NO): NO